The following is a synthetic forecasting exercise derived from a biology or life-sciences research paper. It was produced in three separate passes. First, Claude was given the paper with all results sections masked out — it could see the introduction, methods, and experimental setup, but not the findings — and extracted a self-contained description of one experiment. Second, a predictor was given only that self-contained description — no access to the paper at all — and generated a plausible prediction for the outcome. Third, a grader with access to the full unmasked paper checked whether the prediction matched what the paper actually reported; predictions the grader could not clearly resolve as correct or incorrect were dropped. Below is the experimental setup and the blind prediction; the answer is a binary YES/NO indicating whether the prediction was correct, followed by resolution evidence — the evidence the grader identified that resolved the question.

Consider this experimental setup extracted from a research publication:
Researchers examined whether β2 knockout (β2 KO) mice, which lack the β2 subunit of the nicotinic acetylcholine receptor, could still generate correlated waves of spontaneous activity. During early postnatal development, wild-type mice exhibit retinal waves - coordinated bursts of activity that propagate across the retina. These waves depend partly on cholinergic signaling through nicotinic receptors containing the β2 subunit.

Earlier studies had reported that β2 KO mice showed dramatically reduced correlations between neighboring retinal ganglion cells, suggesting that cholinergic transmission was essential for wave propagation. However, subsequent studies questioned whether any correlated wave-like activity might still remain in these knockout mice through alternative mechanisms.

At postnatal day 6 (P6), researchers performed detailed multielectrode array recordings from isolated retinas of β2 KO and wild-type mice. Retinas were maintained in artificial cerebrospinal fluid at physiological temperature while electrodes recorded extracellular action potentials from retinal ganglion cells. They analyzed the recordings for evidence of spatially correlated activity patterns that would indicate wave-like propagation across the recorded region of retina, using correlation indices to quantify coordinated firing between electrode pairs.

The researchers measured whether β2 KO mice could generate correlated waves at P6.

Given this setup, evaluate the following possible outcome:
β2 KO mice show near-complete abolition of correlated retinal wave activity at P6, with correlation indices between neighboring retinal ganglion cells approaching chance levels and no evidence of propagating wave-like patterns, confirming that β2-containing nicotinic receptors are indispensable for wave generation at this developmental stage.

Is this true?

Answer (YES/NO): NO